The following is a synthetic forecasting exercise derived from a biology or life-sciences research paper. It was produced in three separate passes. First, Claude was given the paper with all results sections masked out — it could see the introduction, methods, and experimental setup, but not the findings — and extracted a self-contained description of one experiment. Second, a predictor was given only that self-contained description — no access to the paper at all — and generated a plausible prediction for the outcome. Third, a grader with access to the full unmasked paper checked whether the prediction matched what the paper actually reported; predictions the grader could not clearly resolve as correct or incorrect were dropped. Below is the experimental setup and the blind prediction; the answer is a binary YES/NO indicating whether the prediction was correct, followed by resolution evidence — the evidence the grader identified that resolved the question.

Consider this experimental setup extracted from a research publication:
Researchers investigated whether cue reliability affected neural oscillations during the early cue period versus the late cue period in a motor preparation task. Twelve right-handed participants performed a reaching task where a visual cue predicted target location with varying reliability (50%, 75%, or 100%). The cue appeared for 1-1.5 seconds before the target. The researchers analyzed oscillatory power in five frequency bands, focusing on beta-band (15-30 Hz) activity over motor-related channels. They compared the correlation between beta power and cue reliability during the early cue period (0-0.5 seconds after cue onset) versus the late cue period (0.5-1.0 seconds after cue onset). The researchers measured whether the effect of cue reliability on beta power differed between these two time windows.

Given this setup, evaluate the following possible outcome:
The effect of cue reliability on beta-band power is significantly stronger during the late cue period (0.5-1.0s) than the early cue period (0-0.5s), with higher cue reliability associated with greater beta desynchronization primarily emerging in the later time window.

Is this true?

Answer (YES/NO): YES